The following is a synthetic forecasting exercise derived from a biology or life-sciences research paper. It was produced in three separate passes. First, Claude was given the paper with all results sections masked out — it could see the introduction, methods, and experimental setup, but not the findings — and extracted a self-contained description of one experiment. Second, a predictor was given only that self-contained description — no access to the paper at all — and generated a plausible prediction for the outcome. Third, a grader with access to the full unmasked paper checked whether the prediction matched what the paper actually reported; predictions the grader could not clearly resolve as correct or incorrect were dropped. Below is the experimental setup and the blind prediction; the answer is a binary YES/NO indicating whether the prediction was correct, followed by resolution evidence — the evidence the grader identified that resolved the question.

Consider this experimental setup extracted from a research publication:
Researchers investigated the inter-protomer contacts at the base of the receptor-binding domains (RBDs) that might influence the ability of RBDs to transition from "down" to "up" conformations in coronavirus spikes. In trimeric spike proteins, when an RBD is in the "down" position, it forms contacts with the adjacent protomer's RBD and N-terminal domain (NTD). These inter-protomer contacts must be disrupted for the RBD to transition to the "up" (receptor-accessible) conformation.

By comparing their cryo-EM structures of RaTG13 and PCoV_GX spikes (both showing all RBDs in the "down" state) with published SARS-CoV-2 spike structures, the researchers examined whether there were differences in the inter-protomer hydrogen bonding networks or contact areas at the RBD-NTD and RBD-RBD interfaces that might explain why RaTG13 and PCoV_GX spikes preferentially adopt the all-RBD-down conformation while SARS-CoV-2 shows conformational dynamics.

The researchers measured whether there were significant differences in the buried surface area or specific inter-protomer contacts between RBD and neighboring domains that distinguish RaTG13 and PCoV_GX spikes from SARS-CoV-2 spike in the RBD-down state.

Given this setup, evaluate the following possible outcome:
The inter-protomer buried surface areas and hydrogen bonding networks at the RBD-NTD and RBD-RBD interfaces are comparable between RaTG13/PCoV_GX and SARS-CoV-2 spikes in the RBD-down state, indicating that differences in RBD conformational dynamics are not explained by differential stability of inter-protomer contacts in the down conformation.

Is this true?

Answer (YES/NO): NO